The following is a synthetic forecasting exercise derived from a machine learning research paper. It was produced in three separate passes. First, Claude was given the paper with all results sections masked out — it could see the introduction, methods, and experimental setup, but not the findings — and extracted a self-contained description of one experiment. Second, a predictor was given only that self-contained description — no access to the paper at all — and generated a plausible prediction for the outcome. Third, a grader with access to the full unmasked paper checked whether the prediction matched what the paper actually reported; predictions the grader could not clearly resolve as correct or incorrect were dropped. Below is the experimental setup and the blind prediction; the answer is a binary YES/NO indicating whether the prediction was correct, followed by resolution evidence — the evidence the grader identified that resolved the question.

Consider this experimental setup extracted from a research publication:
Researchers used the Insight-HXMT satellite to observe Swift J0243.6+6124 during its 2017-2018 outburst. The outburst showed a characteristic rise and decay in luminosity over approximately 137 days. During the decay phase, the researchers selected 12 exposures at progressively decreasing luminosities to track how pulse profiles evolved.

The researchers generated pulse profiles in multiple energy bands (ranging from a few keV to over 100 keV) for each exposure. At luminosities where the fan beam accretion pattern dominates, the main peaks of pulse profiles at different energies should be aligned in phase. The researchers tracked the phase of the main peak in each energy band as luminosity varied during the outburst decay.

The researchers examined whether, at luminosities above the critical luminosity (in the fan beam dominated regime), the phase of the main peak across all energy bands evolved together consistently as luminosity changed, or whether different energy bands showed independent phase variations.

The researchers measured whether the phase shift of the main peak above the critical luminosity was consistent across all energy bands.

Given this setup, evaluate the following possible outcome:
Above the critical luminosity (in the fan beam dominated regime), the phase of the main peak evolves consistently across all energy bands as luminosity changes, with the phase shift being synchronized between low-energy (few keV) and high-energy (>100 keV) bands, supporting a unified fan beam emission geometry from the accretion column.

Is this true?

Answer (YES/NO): YES